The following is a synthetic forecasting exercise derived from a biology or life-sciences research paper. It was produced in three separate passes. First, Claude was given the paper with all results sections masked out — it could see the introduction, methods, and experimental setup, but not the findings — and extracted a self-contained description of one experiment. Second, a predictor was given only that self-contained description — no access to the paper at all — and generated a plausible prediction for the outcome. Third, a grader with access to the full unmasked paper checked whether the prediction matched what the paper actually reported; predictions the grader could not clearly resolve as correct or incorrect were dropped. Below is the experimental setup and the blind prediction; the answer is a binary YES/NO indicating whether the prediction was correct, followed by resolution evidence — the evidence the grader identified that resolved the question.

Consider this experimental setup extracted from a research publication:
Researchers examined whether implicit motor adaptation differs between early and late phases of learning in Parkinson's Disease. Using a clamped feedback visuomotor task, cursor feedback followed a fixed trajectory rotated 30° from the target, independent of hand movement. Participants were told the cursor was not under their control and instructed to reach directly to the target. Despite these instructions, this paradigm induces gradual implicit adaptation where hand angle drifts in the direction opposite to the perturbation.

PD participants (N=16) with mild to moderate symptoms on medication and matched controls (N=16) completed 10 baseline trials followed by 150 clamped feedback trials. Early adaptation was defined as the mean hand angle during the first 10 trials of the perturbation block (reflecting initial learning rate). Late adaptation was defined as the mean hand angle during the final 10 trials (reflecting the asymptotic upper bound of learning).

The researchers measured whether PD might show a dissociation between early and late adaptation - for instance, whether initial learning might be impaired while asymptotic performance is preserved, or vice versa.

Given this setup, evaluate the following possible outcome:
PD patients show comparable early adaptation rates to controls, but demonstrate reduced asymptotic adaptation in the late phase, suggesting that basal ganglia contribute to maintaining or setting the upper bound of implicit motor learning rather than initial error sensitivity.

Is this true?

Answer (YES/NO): NO